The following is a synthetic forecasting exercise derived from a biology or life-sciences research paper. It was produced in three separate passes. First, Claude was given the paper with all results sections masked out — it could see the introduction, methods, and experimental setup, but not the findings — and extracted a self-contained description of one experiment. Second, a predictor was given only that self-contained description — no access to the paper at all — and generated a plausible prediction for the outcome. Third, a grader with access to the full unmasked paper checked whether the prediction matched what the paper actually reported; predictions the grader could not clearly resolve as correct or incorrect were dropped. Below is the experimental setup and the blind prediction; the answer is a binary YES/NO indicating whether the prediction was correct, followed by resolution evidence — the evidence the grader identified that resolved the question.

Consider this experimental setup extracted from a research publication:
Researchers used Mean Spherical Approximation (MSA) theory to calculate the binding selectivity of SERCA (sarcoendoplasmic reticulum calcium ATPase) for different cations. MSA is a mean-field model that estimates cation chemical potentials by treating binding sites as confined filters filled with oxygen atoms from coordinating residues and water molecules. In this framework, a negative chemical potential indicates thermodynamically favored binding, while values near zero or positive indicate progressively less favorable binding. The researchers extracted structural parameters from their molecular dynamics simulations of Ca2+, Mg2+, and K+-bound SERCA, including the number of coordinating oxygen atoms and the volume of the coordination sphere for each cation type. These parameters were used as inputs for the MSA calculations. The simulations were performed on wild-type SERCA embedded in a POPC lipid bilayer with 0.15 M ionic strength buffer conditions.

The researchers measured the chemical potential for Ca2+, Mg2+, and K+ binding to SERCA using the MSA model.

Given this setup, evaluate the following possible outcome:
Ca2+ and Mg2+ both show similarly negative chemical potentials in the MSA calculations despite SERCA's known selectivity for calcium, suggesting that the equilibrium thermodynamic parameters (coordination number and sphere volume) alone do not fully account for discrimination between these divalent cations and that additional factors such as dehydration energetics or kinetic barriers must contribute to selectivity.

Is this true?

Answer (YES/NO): NO